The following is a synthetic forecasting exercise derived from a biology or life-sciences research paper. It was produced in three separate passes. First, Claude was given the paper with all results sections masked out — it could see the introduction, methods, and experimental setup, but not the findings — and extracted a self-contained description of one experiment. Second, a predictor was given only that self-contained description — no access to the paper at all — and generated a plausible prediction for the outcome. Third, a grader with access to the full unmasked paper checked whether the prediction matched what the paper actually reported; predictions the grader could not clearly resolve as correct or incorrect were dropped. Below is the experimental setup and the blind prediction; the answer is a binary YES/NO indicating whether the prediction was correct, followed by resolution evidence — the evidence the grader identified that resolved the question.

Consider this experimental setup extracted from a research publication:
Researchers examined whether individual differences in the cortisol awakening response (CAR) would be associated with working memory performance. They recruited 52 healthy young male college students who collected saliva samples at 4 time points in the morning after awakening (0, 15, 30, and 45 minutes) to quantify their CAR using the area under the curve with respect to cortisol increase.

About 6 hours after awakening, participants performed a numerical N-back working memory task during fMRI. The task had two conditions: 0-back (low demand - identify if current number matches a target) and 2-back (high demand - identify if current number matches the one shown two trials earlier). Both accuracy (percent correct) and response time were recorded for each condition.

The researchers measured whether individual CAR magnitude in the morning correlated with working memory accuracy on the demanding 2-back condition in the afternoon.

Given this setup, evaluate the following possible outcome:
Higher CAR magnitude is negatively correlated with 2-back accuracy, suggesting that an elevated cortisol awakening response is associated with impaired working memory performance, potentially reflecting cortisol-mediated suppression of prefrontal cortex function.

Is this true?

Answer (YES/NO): NO